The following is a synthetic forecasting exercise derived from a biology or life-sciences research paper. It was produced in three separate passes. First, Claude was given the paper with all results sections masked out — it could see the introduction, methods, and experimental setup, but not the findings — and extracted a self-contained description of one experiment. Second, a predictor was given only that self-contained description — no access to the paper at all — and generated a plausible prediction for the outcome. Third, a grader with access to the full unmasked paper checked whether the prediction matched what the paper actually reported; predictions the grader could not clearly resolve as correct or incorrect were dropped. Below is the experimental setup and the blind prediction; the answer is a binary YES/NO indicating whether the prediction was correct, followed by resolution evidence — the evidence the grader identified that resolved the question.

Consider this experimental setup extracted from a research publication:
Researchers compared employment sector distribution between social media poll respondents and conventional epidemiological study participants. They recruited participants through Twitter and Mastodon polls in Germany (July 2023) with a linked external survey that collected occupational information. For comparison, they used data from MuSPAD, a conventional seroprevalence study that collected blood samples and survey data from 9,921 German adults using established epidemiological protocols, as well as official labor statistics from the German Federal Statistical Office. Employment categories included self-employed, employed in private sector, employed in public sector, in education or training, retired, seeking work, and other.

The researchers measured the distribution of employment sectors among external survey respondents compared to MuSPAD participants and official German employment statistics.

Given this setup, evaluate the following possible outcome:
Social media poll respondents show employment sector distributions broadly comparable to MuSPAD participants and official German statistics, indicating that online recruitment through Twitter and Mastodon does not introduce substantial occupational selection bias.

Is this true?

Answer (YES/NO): NO